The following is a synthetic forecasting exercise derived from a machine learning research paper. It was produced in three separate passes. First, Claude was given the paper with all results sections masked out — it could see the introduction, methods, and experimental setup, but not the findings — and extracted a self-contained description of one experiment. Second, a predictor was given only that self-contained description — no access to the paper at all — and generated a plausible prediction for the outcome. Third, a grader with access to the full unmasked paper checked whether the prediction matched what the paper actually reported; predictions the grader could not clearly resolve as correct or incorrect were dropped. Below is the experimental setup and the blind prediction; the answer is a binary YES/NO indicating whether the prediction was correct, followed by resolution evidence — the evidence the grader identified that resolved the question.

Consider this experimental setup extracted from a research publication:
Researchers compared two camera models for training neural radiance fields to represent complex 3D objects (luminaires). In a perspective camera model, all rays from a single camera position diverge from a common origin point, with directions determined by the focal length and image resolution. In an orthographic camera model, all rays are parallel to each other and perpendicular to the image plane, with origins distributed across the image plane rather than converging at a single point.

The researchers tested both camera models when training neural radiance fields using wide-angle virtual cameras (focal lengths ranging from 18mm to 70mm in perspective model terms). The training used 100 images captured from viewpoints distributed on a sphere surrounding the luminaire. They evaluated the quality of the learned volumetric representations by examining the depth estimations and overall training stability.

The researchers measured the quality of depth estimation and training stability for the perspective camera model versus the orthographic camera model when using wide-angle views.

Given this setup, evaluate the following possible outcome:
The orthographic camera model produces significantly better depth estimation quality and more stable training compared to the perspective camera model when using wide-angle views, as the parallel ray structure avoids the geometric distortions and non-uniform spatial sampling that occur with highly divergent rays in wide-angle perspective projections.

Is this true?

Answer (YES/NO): YES